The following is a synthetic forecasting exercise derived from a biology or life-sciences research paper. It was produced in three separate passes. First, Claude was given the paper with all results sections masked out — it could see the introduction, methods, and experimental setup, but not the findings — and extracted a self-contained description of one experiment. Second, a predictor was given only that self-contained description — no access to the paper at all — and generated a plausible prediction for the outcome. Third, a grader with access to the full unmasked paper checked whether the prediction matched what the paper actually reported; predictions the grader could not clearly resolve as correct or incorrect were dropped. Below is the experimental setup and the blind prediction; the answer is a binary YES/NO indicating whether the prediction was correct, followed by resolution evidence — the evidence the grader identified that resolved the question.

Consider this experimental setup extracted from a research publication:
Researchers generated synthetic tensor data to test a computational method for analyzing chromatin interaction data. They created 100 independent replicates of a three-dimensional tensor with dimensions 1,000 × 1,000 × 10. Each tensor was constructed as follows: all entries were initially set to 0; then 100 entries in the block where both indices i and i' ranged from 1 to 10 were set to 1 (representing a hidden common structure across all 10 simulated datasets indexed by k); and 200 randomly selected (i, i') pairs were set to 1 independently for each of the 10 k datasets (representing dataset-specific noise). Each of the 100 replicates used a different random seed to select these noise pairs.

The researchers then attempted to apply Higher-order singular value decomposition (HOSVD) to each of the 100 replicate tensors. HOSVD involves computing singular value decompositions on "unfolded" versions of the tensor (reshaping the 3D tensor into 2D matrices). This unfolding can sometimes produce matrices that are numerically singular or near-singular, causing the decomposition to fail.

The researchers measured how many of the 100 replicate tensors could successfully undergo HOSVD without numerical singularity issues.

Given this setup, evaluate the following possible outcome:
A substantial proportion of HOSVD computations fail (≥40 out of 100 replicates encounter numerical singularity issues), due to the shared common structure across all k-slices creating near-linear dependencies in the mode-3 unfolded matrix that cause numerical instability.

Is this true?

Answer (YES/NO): YES